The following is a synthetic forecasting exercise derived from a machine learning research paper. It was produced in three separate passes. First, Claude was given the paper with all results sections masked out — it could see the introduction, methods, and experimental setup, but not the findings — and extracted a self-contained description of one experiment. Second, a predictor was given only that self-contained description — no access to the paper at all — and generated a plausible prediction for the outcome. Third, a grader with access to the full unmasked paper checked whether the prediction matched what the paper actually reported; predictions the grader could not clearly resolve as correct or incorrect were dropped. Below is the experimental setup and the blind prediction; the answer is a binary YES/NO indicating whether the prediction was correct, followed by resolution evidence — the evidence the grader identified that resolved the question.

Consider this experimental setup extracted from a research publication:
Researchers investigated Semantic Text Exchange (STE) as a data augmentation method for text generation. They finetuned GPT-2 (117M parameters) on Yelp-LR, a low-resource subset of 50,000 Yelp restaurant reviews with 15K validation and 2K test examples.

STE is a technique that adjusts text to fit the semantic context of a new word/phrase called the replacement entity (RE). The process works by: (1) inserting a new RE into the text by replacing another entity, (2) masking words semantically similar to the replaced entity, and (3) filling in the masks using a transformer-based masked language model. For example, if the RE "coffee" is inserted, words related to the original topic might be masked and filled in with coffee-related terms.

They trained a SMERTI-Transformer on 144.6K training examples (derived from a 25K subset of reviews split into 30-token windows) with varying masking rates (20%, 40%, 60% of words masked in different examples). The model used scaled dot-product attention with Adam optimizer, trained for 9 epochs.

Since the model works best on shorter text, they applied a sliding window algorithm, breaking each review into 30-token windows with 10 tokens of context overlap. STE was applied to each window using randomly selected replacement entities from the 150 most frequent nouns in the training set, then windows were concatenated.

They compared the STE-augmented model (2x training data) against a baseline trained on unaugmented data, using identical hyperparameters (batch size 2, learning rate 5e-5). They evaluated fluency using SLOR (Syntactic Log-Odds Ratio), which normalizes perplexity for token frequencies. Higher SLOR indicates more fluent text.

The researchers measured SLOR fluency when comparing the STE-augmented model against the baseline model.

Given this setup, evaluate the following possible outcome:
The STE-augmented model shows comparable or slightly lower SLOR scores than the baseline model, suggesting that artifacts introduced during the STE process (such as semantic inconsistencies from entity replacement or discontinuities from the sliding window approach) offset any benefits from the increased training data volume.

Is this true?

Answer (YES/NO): NO